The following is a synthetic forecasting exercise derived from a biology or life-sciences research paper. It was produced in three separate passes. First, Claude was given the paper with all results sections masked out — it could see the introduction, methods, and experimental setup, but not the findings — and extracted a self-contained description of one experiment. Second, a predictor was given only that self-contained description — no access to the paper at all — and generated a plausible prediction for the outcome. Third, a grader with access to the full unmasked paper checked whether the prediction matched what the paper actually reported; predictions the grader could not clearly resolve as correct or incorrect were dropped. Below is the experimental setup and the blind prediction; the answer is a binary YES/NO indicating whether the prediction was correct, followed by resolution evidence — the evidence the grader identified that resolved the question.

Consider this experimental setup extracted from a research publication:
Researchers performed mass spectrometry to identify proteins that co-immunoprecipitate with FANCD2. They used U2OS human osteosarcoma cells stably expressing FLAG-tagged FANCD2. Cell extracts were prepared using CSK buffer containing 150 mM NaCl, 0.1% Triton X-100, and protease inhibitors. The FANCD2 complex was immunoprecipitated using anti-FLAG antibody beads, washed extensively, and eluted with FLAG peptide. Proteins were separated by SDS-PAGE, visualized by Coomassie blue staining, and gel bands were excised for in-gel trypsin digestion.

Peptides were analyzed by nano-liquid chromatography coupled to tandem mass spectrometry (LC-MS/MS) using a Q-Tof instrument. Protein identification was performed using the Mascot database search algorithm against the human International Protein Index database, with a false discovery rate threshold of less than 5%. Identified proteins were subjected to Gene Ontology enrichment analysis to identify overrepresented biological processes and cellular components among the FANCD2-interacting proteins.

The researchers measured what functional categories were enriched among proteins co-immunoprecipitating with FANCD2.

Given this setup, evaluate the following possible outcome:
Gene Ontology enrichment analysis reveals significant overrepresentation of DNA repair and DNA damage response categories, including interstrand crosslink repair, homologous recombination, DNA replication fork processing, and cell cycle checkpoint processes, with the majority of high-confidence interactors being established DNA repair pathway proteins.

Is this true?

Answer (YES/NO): NO